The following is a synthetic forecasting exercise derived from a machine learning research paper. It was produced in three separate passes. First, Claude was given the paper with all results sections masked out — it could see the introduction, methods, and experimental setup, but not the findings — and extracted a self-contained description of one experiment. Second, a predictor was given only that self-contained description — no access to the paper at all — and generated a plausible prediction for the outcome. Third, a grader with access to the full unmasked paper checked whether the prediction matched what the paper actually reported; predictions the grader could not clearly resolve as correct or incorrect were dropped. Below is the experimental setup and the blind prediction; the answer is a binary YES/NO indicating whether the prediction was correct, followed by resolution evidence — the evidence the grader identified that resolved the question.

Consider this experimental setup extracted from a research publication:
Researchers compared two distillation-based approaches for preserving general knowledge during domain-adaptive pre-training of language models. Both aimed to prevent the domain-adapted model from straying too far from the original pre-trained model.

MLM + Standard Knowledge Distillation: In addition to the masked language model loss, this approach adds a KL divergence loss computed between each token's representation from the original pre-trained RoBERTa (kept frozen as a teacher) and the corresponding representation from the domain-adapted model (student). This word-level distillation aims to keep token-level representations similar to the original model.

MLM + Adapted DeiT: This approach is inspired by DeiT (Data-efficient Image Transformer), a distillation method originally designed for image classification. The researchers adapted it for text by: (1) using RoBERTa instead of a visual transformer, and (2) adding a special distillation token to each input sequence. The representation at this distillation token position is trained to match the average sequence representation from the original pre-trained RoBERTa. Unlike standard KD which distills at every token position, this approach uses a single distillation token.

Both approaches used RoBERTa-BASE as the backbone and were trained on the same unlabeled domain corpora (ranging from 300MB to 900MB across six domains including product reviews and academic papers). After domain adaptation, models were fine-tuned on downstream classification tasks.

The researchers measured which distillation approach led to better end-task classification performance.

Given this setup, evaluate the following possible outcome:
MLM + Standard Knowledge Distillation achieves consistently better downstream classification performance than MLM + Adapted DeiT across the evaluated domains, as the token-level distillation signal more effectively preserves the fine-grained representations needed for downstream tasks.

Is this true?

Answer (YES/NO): NO